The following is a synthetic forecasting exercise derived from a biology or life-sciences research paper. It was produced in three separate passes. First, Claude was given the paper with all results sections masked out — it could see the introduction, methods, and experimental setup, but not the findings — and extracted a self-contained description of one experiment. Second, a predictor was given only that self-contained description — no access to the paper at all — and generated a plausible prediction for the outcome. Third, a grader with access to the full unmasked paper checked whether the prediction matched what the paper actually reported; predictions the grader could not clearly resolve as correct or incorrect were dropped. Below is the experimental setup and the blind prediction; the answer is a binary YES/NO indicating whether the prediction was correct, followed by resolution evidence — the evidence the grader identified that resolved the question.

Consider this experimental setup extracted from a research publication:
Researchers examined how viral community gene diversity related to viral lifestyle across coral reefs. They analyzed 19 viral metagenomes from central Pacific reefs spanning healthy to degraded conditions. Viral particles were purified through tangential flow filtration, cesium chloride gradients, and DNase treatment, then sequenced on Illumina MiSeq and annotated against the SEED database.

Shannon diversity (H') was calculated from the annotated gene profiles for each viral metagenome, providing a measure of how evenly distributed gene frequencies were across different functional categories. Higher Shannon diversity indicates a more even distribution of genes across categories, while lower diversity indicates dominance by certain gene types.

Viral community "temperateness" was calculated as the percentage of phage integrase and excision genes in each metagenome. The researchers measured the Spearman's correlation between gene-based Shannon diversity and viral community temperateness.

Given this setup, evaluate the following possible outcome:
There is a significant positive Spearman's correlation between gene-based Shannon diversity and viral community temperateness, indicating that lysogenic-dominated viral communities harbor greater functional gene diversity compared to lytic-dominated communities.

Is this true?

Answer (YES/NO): YES